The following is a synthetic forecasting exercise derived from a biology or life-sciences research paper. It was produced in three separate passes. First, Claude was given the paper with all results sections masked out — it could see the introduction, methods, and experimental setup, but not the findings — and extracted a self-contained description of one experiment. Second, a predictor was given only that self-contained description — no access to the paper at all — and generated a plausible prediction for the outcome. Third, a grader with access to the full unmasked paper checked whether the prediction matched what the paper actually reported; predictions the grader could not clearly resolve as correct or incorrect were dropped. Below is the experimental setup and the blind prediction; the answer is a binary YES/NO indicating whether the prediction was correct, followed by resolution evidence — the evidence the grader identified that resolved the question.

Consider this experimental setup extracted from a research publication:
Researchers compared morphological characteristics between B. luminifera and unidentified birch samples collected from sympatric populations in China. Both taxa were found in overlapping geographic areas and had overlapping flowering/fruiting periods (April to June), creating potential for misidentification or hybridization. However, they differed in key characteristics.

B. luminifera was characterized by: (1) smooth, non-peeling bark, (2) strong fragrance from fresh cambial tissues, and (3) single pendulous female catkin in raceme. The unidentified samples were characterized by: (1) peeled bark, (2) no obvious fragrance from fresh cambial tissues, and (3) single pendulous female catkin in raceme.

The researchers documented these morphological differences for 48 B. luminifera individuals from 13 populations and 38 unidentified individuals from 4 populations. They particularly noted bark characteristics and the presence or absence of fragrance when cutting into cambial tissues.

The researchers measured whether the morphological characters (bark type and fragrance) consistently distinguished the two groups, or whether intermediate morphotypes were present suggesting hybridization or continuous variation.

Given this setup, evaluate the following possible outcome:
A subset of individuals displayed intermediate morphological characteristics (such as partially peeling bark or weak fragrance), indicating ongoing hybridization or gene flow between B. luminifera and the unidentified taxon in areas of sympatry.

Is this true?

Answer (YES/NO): NO